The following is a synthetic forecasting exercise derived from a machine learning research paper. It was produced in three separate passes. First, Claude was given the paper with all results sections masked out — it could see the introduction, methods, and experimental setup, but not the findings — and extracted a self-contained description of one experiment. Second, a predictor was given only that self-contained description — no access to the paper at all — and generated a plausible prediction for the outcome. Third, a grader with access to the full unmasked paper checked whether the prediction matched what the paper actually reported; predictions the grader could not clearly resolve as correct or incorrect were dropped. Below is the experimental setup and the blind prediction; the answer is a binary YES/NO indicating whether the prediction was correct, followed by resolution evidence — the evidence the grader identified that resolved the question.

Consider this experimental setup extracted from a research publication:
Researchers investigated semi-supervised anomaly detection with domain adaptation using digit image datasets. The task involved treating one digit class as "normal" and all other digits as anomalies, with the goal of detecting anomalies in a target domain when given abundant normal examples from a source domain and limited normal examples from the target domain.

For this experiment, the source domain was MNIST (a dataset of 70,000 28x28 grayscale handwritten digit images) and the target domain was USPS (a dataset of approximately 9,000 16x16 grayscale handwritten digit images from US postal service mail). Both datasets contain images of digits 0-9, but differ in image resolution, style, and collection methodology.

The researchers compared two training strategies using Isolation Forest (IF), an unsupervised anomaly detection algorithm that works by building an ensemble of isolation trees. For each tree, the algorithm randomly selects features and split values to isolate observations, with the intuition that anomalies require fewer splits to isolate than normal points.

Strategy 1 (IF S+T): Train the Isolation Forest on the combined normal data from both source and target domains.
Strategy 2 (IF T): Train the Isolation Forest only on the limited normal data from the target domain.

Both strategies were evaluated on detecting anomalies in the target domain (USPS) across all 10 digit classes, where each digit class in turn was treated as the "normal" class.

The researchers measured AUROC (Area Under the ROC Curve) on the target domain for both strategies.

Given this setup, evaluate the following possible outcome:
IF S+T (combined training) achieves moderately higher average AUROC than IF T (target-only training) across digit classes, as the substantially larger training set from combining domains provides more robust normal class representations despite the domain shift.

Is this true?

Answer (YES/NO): NO